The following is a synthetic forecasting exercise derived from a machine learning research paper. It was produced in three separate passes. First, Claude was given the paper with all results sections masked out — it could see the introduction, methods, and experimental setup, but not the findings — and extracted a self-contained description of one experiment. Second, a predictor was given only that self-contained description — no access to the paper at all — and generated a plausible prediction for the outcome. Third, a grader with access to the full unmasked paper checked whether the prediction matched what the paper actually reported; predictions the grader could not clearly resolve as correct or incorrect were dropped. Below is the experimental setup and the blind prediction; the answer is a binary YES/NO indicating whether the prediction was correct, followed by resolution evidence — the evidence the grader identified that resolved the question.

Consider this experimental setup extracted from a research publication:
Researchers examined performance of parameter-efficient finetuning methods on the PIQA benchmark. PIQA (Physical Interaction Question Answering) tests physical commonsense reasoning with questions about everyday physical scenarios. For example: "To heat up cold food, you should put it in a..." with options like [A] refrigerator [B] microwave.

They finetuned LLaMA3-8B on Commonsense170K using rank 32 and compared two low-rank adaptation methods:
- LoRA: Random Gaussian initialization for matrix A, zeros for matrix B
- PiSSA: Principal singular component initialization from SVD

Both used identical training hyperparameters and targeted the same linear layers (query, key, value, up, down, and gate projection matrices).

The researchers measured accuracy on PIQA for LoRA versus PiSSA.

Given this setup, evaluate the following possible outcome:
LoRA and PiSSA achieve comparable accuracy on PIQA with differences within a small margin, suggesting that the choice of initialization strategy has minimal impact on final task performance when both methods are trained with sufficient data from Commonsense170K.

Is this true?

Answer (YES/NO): NO